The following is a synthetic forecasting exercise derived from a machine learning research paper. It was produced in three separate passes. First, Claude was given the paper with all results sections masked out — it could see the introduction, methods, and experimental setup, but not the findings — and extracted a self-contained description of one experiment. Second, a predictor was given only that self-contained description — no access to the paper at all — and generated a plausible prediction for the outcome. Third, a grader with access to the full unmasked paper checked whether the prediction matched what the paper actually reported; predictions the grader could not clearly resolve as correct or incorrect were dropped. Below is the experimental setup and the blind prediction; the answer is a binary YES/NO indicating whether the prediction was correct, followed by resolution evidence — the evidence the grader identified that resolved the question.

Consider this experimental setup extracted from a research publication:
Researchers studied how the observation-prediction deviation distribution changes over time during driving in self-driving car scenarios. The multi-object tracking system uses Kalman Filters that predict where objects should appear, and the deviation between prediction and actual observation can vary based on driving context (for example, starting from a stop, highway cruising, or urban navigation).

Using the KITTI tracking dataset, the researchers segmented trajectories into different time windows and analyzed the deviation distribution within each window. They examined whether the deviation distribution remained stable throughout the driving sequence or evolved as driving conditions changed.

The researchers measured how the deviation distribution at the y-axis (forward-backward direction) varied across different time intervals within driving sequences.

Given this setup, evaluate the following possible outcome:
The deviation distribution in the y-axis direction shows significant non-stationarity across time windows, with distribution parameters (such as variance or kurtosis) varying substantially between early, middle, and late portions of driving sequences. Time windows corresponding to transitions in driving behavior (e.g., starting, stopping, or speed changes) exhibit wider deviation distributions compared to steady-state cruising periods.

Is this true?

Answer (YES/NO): NO